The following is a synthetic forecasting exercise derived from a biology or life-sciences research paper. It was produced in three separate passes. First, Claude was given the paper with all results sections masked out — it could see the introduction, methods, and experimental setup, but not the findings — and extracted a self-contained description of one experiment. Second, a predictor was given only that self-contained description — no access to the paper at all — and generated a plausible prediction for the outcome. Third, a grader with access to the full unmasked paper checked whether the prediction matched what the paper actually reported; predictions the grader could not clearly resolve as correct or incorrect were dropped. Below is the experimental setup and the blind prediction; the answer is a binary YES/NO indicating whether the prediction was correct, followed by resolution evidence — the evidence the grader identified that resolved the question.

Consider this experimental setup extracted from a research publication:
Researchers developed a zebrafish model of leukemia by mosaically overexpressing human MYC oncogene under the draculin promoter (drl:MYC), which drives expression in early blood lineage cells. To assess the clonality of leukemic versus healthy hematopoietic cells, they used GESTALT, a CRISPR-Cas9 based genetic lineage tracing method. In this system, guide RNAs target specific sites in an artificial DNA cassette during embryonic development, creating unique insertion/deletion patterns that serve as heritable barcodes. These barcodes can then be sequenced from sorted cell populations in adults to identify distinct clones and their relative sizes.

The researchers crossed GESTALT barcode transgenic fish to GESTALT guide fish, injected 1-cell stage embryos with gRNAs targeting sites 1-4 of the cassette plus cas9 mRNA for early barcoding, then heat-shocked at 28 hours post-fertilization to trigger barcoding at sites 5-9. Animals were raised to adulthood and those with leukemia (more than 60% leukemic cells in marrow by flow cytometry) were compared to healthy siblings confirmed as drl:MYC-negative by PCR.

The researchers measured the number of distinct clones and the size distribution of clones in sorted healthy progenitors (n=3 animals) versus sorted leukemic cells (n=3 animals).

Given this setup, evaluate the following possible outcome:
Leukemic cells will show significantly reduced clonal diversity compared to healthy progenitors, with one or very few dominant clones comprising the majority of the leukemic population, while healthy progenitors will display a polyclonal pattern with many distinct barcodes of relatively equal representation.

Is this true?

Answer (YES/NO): YES